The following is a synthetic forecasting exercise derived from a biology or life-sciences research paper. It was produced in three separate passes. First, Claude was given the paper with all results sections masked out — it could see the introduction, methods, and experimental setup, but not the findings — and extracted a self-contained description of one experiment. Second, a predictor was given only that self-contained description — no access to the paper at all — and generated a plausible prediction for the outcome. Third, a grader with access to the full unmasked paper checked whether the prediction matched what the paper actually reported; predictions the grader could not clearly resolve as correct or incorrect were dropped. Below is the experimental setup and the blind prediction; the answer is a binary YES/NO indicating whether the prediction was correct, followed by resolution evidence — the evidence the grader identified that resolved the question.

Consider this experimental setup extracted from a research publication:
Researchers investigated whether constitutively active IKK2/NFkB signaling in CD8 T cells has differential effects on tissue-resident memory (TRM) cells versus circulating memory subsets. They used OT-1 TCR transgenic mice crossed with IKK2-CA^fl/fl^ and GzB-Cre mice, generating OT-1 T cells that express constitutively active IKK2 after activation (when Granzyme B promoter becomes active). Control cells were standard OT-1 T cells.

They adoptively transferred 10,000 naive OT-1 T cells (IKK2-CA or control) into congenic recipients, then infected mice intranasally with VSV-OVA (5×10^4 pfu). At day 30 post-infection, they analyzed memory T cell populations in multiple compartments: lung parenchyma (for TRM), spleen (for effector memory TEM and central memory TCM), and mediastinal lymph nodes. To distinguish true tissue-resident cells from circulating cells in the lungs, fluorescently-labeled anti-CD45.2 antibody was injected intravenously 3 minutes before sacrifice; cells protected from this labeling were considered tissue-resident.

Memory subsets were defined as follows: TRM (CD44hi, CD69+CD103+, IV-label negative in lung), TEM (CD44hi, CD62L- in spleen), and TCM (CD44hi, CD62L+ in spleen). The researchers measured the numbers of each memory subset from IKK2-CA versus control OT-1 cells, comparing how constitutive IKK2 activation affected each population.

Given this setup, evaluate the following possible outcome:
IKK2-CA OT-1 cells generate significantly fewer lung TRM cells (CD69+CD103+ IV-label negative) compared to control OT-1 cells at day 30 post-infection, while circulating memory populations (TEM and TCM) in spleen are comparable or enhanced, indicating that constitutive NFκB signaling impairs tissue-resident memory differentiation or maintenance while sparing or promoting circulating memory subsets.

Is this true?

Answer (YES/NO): YES